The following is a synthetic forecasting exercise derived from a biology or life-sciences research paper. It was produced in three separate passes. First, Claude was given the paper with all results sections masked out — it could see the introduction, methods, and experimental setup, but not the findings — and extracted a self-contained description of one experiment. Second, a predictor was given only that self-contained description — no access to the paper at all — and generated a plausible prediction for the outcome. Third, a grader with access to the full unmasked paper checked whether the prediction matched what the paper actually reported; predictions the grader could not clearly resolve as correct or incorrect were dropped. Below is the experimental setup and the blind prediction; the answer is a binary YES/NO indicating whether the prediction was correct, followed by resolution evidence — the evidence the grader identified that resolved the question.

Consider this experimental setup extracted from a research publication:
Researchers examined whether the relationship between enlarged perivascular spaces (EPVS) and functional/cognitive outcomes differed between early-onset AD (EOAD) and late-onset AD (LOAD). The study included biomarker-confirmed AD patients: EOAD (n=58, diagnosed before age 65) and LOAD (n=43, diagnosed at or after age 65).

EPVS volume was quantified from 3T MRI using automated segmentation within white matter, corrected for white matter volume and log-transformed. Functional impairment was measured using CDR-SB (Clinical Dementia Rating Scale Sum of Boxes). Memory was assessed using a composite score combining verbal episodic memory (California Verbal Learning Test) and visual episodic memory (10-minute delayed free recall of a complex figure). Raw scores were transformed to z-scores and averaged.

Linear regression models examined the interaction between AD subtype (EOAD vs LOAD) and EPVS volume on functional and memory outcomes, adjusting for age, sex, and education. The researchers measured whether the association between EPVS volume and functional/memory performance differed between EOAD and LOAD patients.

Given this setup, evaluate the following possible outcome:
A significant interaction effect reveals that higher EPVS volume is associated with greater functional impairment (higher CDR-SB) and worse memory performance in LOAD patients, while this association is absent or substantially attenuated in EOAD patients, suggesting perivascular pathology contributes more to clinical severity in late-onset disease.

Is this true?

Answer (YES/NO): NO